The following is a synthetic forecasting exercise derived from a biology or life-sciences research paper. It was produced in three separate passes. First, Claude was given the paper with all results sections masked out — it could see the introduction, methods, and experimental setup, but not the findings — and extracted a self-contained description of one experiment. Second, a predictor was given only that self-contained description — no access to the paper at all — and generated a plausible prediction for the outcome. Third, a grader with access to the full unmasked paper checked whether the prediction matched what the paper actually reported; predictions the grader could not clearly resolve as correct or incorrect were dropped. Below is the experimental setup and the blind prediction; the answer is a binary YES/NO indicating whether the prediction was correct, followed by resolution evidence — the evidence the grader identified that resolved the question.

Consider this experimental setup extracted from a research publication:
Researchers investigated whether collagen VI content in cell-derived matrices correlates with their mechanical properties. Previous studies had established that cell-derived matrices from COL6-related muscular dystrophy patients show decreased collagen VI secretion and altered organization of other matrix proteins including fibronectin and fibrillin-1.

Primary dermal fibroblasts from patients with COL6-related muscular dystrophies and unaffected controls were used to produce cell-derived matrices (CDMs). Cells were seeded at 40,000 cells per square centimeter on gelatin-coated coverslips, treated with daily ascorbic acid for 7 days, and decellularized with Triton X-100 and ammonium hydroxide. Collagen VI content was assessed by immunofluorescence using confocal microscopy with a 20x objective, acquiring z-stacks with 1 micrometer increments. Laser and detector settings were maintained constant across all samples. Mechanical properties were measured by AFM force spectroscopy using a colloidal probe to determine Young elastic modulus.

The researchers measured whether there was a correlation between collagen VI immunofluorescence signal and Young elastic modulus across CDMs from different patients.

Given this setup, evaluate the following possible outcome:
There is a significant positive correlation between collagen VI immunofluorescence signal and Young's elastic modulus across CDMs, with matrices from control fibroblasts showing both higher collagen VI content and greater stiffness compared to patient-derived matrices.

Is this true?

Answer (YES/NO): NO